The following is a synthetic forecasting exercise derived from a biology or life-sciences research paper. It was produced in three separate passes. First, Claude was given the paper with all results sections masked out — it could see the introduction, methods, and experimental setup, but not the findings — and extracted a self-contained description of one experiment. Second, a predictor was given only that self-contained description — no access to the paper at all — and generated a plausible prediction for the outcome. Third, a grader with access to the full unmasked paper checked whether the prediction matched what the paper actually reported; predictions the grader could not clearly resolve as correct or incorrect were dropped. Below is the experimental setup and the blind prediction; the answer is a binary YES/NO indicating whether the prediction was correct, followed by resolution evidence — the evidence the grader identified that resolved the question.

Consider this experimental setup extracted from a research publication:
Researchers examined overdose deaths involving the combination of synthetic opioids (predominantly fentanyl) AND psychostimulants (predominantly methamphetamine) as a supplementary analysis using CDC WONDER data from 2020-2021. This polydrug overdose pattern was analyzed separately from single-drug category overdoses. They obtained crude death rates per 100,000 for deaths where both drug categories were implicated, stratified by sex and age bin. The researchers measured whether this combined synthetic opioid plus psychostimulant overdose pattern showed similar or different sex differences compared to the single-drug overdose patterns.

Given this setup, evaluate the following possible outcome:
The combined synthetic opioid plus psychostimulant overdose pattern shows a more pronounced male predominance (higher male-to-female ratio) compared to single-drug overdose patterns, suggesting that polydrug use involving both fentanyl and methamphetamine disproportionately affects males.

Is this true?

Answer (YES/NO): NO